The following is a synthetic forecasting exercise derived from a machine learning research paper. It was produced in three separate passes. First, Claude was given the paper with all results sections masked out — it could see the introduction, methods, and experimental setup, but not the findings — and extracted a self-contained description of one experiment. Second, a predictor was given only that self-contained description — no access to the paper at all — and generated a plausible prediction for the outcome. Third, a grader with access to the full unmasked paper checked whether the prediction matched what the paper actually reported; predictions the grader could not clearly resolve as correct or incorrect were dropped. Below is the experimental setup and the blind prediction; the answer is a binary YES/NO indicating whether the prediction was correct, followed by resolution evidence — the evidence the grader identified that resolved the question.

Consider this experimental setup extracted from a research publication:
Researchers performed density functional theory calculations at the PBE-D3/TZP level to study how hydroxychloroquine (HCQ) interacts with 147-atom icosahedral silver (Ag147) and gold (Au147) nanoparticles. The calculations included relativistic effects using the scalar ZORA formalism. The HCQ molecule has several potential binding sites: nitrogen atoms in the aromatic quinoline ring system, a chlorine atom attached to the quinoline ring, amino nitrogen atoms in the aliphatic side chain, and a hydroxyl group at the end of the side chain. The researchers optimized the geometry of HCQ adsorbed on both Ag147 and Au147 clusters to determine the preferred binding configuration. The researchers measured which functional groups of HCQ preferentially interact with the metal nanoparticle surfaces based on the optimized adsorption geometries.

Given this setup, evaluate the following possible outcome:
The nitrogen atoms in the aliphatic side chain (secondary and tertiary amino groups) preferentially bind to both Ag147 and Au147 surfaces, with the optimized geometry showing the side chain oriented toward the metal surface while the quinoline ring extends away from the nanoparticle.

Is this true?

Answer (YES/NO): NO